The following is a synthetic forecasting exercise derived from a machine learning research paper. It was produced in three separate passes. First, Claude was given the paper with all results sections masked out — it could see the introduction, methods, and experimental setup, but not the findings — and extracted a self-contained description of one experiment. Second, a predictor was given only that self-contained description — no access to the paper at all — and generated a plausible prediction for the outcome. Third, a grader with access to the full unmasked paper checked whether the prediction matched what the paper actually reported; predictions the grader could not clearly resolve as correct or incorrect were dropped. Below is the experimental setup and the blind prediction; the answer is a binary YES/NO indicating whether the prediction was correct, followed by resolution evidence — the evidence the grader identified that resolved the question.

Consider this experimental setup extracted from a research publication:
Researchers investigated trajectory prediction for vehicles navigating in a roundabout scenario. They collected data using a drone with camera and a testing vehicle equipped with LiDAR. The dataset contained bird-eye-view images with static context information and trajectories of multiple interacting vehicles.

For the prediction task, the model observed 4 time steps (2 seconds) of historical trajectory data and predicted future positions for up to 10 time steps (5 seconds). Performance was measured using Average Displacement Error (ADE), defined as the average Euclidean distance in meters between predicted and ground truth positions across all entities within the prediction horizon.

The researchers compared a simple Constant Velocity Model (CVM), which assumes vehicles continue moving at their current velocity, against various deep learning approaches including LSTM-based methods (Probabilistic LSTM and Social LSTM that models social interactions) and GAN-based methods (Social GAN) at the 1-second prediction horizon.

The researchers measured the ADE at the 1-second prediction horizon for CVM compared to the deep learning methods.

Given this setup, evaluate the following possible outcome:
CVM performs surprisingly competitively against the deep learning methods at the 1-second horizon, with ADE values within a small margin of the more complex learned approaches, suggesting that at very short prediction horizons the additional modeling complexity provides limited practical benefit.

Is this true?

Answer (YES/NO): YES